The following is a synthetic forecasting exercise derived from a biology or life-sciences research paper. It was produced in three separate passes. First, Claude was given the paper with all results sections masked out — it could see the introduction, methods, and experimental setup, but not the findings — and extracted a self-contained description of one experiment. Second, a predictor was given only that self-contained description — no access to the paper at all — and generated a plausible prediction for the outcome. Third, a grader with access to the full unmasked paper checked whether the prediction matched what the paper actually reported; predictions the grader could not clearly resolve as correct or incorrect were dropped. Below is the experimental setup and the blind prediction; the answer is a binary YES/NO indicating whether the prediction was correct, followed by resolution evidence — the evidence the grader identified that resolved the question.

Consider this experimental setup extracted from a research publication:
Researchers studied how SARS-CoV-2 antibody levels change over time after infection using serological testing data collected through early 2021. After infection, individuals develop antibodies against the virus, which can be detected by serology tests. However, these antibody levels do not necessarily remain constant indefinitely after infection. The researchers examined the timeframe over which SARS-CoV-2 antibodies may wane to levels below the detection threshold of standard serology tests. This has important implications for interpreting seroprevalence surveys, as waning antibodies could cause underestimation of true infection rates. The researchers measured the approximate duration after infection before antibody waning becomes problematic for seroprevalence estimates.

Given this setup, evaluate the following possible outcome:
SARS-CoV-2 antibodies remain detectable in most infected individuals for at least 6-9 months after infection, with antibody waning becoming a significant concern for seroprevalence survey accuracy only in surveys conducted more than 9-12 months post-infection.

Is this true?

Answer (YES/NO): NO